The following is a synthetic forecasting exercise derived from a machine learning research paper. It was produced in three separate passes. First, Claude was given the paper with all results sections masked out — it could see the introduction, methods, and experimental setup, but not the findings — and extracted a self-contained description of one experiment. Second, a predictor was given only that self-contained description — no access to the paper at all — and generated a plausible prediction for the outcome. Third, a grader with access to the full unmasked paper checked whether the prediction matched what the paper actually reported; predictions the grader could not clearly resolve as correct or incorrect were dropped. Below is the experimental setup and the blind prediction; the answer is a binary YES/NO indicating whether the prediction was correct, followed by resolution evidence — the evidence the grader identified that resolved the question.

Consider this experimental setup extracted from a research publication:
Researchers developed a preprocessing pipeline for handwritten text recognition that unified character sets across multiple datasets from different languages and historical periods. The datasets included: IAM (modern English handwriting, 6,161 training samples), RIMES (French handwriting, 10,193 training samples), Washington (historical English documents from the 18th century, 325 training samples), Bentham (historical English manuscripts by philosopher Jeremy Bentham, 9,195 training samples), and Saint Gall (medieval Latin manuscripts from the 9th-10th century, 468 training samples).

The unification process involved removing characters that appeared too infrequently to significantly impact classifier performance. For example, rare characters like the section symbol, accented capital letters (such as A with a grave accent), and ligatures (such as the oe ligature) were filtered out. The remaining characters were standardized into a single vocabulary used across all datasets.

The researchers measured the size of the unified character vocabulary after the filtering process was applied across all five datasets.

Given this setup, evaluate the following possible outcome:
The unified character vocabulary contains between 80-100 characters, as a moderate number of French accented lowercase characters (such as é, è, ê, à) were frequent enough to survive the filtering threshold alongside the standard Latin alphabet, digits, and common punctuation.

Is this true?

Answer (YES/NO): NO